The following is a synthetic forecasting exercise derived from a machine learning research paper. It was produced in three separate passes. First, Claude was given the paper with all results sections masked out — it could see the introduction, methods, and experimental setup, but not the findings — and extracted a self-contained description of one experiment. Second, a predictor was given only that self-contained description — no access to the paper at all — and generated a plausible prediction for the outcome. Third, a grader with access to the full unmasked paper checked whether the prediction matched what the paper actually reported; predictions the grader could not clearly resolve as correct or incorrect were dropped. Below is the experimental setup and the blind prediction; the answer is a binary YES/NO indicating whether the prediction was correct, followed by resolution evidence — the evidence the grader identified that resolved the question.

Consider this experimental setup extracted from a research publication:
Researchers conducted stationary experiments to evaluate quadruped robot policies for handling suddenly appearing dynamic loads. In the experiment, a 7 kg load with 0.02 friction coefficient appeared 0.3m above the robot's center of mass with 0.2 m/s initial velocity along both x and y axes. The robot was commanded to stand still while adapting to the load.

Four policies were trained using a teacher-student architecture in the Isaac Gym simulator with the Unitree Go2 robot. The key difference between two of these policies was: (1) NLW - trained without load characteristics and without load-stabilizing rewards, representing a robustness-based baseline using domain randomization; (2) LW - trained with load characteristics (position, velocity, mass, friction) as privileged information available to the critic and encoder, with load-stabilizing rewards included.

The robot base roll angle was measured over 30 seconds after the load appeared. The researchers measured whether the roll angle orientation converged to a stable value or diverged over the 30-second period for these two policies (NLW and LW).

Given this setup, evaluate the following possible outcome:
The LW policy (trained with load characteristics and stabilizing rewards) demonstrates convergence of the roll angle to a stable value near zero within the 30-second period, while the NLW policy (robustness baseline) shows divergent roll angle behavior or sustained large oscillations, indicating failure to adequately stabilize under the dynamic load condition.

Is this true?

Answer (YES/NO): NO